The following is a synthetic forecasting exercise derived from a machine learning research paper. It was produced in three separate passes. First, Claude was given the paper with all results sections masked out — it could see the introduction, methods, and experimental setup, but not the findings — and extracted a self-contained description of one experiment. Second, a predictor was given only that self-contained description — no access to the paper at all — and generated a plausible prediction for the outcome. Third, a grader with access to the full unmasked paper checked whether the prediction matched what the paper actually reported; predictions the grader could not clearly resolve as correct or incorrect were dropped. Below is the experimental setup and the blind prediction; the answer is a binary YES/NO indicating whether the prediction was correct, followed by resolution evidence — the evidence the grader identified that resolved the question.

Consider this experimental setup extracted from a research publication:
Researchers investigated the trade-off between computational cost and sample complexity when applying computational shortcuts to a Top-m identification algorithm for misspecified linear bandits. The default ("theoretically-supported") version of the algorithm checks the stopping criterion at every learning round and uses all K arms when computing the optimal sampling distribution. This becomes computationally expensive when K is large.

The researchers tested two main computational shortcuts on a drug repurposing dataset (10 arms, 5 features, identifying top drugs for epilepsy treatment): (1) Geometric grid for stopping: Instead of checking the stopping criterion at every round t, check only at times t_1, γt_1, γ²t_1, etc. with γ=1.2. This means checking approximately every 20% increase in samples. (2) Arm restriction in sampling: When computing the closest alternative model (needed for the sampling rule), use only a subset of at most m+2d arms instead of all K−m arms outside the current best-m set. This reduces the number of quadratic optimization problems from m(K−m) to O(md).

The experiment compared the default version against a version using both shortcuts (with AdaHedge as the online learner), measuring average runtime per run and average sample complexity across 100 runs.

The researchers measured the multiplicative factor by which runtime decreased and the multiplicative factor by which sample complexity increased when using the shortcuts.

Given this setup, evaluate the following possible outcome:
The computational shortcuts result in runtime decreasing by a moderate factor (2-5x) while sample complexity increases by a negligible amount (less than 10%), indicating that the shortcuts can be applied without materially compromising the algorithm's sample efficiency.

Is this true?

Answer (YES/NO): NO